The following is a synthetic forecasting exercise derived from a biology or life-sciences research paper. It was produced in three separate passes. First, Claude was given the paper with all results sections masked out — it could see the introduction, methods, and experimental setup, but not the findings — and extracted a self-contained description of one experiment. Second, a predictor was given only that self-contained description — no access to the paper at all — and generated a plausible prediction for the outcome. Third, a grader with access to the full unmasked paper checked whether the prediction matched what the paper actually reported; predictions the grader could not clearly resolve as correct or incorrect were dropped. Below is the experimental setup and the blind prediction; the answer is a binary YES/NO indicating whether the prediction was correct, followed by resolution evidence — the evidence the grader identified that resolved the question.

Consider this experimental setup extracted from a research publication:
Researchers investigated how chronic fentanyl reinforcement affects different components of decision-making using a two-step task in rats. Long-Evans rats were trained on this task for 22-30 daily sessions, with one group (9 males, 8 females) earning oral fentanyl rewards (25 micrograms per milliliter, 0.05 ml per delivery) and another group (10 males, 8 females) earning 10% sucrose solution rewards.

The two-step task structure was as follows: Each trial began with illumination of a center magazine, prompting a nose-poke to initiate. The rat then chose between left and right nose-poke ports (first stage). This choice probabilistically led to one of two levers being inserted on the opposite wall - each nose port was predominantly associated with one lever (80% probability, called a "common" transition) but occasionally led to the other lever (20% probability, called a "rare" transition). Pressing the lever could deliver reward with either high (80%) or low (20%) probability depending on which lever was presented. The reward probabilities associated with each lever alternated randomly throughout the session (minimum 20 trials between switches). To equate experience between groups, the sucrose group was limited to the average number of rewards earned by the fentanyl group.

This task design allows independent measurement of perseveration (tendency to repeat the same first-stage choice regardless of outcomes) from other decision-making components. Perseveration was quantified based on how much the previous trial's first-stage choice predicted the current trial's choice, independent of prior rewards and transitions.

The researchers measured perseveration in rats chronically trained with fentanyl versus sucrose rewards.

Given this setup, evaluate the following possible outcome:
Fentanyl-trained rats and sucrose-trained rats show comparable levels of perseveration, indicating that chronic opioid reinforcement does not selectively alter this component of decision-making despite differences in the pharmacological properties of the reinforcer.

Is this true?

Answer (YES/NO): NO